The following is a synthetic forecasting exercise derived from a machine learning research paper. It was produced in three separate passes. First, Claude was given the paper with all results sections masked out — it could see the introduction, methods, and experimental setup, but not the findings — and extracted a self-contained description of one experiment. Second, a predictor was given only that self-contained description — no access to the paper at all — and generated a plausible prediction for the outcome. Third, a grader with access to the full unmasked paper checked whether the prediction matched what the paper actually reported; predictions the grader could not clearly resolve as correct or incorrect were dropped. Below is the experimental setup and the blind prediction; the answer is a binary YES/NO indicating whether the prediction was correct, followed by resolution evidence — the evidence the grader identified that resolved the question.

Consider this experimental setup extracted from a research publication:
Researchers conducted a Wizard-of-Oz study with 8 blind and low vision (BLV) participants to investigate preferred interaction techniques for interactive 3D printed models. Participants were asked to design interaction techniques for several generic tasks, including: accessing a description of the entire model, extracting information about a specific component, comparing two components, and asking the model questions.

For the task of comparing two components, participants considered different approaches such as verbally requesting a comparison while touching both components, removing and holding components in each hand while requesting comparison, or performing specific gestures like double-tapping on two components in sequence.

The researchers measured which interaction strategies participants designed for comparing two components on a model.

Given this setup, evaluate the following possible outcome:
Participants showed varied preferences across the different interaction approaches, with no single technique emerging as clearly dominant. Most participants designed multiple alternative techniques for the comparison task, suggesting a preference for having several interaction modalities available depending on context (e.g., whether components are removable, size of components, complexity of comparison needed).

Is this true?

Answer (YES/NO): NO